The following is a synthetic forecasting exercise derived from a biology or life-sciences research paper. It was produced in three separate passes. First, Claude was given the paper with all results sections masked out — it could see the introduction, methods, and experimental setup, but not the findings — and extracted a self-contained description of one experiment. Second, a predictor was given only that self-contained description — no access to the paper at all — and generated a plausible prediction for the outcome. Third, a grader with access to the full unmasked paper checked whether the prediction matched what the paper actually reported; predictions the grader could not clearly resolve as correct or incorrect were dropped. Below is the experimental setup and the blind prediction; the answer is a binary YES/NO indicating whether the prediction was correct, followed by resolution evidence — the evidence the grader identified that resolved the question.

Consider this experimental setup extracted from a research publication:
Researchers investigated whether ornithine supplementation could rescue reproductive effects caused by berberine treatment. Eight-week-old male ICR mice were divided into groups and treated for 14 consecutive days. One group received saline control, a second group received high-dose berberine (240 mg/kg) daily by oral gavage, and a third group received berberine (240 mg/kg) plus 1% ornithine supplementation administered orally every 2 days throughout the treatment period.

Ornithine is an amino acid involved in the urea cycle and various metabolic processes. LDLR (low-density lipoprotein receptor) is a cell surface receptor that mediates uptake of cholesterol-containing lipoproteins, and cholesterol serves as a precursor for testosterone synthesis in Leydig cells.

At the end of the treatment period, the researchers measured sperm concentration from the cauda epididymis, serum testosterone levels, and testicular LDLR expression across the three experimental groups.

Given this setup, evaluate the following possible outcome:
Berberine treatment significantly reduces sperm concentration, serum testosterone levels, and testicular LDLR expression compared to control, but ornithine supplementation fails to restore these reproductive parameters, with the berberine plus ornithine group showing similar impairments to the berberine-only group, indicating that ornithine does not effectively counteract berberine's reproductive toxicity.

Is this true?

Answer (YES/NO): NO